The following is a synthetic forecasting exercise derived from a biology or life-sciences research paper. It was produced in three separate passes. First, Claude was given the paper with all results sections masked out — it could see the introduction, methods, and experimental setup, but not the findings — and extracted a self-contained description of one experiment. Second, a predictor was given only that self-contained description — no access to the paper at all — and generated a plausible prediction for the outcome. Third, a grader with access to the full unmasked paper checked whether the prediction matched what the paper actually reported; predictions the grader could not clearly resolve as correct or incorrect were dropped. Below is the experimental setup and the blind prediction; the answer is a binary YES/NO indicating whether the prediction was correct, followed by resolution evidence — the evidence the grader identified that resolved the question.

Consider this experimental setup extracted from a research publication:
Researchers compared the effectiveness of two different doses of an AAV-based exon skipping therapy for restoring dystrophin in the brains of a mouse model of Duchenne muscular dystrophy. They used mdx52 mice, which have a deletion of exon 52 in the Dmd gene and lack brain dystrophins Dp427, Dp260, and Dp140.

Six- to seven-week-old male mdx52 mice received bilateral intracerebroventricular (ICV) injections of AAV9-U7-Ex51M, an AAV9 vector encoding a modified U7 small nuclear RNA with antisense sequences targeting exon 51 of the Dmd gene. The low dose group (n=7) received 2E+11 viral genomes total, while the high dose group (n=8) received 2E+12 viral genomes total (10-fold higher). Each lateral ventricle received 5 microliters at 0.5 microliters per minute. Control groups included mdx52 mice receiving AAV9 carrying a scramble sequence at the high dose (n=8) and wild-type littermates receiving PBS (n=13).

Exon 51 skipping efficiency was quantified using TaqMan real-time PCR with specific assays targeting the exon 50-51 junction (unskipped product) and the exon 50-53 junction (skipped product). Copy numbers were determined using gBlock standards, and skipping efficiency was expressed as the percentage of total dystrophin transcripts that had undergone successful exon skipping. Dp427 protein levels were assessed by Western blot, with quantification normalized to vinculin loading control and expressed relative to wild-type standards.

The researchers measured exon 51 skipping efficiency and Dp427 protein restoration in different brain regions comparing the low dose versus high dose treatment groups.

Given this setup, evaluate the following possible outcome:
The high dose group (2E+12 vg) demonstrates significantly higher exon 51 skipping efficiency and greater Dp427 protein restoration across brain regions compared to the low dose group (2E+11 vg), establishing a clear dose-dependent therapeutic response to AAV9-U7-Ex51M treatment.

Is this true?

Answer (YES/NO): NO